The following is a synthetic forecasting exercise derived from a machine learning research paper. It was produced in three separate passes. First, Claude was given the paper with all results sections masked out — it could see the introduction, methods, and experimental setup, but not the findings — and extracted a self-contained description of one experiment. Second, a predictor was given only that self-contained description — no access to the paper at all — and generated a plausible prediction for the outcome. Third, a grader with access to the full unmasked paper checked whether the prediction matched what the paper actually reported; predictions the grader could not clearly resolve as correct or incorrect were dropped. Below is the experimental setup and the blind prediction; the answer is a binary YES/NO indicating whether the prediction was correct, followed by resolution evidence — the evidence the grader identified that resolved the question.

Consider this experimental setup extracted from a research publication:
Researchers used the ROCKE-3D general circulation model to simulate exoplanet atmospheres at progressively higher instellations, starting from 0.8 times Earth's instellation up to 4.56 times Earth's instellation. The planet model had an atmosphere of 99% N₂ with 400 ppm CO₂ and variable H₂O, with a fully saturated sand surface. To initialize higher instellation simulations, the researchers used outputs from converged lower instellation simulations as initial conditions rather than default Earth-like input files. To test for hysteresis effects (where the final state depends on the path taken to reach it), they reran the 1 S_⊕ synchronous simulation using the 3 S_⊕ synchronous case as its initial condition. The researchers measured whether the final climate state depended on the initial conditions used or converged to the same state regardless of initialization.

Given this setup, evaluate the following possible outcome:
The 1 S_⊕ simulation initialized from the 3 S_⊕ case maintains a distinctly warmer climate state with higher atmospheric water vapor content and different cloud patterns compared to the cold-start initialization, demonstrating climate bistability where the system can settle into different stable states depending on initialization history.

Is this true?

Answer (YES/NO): NO